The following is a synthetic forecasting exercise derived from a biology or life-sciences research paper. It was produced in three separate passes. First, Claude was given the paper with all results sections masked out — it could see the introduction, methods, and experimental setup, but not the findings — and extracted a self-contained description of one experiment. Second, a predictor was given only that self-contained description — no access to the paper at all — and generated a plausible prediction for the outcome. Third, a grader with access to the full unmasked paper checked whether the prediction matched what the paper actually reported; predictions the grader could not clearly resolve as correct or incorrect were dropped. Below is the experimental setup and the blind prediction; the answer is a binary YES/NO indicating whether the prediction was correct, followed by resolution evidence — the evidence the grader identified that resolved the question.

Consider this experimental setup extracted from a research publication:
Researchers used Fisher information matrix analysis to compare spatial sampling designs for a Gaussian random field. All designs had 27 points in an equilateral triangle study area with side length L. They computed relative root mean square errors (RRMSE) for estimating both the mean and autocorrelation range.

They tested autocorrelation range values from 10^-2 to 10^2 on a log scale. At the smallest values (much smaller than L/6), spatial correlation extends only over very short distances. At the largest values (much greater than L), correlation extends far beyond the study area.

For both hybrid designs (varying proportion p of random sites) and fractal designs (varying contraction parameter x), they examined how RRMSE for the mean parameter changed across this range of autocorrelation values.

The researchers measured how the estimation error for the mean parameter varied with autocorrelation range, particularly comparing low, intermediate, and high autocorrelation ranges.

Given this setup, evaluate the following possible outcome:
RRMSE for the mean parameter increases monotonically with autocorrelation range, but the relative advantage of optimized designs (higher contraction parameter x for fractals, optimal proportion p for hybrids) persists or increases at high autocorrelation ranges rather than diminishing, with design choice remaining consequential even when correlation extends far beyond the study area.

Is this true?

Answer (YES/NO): NO